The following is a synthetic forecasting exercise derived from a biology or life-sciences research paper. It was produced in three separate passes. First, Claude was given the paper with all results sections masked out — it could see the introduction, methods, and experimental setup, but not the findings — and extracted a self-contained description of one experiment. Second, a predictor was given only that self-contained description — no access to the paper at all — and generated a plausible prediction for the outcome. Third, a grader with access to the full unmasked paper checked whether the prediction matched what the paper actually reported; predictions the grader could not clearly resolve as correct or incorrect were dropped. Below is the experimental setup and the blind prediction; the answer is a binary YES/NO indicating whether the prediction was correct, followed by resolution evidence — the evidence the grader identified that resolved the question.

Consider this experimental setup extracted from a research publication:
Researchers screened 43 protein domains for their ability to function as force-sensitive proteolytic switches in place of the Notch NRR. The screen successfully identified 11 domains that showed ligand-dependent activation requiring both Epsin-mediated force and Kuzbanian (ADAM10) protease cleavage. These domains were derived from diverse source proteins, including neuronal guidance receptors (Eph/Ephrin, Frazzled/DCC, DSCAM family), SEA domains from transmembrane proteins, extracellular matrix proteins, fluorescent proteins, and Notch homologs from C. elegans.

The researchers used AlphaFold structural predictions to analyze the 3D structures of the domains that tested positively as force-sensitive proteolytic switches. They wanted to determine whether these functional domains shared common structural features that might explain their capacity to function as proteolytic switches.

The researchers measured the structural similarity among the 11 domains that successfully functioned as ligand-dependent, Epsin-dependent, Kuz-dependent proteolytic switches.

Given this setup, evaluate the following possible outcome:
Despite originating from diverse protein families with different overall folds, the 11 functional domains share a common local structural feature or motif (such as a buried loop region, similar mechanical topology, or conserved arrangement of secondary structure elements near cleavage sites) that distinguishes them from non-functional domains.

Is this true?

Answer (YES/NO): NO